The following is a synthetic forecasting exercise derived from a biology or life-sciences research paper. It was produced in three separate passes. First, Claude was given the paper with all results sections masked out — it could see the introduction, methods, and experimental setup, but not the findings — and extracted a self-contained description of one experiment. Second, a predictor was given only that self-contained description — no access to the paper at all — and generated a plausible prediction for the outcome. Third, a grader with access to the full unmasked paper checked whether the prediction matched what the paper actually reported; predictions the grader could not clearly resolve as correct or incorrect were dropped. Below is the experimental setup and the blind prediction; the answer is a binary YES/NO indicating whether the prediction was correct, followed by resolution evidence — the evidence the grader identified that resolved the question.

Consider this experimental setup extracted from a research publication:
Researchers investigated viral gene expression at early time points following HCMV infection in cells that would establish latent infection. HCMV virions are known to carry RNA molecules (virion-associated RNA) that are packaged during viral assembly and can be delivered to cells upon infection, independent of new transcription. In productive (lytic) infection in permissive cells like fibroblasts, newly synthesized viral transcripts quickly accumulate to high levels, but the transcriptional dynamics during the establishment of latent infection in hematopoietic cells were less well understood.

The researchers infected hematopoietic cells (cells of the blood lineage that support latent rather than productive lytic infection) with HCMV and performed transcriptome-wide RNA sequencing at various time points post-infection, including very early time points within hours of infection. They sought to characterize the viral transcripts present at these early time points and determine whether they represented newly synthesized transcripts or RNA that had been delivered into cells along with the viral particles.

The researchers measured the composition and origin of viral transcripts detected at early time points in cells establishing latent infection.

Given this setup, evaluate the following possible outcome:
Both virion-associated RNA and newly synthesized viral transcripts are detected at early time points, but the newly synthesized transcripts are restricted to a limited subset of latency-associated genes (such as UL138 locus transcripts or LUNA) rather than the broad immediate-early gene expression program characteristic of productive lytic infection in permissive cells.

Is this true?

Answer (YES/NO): NO